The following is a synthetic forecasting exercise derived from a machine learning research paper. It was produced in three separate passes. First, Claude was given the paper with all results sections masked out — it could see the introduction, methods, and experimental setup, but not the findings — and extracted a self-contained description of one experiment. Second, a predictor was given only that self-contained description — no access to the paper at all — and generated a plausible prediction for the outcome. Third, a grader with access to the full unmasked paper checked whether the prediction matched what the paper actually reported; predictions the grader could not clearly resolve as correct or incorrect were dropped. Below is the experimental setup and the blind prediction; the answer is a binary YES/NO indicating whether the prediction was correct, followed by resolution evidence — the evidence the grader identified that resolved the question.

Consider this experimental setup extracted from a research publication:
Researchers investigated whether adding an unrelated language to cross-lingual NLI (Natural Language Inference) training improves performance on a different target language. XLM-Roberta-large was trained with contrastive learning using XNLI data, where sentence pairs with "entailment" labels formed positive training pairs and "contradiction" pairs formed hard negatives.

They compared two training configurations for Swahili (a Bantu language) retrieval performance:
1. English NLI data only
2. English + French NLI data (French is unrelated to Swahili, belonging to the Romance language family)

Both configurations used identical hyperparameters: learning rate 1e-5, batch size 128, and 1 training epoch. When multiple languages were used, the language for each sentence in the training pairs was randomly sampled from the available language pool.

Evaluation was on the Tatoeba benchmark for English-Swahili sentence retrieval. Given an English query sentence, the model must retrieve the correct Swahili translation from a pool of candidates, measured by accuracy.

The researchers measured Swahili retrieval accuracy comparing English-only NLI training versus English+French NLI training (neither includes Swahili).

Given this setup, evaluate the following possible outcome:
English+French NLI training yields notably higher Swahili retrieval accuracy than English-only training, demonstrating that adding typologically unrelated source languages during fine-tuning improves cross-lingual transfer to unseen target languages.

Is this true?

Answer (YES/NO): NO